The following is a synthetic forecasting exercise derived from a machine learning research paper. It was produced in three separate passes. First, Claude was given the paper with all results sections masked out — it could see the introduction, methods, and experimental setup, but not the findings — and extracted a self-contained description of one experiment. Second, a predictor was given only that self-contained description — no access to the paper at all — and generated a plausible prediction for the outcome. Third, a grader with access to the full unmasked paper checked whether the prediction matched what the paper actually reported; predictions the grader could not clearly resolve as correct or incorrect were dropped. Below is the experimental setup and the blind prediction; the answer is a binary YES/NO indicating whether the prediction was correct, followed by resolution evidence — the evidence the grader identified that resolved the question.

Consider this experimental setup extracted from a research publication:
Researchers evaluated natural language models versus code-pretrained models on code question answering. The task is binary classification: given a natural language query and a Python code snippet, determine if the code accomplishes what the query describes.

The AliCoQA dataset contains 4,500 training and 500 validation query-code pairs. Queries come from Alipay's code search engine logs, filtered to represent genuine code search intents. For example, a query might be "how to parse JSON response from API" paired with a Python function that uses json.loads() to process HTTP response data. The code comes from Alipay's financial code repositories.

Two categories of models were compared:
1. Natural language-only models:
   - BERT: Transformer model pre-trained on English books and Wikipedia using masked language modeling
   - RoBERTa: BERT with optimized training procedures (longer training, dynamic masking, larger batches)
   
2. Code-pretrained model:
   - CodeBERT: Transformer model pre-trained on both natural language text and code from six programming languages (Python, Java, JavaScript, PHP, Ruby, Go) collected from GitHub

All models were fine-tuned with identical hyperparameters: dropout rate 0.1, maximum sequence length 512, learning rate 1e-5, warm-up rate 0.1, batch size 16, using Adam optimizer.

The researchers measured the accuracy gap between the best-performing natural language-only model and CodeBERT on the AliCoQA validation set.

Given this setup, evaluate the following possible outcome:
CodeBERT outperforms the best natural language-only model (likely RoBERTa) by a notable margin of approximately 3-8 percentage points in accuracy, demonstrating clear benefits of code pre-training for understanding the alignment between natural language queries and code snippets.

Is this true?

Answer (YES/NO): NO